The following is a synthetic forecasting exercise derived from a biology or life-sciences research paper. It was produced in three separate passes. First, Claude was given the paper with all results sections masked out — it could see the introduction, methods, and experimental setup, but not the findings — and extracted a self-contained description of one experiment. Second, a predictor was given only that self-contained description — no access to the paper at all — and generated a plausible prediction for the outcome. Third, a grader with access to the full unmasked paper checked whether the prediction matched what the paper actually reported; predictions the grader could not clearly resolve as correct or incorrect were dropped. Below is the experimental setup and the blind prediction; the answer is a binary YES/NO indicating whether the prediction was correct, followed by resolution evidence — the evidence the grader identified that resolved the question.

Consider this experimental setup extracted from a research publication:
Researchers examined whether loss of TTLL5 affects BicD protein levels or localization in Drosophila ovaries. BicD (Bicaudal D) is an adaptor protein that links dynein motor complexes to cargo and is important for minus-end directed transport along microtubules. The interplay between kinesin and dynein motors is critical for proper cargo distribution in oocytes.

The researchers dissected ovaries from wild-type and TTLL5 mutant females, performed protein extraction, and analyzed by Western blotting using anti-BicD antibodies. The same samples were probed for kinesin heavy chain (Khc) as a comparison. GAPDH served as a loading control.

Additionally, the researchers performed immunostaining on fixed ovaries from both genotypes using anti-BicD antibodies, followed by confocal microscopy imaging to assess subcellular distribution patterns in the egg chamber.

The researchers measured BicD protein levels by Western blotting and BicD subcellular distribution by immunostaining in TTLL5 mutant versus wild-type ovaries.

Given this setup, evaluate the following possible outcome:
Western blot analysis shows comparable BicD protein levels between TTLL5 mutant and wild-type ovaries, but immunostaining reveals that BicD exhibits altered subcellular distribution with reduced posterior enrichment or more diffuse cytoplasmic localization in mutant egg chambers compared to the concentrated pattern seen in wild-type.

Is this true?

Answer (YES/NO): NO